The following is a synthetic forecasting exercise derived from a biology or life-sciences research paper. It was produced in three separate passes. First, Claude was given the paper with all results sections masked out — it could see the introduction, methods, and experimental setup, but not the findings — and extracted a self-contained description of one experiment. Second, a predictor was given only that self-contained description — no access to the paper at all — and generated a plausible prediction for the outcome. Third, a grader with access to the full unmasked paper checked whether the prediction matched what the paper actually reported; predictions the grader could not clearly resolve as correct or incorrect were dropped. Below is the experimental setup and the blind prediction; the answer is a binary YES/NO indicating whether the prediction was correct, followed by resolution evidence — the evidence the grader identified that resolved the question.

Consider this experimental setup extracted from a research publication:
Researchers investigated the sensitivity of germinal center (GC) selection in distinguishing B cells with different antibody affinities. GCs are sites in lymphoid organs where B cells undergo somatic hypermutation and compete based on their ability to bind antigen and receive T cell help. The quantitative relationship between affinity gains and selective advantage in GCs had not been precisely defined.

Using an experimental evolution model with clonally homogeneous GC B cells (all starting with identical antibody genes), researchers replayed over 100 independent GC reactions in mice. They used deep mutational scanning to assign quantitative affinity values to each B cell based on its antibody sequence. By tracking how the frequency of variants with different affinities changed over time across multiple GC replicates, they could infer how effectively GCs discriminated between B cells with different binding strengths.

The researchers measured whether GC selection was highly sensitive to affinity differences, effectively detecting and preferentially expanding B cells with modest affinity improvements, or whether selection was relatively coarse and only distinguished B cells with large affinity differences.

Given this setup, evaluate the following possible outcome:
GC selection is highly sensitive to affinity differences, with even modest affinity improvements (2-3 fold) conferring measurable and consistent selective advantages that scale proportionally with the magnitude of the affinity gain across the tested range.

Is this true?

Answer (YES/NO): NO